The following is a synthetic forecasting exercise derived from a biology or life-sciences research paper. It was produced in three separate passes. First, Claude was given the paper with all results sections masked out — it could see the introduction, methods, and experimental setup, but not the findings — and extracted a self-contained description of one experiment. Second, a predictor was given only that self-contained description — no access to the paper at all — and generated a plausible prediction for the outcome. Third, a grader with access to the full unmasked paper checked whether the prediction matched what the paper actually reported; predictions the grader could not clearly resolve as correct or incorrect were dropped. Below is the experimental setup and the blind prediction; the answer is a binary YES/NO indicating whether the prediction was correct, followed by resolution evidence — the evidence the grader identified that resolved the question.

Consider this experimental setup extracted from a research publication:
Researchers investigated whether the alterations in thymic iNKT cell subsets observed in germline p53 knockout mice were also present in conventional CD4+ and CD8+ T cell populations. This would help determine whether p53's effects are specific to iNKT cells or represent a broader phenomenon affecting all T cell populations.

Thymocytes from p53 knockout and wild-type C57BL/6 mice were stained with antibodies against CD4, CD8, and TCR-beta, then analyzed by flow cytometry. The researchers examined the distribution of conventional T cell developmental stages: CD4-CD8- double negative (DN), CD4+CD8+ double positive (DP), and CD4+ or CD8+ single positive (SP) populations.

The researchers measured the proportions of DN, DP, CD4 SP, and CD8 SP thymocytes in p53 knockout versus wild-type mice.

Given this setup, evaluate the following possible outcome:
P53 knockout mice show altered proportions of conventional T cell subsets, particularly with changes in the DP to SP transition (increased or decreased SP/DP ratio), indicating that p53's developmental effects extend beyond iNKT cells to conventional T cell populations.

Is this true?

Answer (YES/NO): NO